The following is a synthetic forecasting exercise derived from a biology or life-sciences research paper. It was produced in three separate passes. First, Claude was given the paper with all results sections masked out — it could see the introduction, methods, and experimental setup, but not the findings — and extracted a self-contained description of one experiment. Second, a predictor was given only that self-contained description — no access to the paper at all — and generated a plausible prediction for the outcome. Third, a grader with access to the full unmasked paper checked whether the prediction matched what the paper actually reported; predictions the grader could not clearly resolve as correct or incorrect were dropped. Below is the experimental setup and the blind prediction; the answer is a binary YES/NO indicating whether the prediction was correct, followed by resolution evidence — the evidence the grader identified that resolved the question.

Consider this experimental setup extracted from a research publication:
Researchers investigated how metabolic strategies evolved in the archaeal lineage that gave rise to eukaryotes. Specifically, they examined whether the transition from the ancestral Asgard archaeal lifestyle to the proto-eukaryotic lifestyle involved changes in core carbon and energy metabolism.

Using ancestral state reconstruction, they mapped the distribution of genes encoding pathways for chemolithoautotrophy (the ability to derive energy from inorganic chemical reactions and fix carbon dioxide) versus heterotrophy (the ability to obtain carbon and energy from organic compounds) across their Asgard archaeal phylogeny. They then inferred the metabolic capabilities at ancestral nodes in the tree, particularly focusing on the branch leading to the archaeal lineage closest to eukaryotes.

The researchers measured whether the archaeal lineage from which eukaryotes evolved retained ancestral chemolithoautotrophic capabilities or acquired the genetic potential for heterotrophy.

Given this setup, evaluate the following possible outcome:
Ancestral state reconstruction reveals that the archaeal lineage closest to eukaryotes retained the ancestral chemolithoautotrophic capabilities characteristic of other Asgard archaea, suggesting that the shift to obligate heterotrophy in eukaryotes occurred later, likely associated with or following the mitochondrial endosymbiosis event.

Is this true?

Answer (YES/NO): NO